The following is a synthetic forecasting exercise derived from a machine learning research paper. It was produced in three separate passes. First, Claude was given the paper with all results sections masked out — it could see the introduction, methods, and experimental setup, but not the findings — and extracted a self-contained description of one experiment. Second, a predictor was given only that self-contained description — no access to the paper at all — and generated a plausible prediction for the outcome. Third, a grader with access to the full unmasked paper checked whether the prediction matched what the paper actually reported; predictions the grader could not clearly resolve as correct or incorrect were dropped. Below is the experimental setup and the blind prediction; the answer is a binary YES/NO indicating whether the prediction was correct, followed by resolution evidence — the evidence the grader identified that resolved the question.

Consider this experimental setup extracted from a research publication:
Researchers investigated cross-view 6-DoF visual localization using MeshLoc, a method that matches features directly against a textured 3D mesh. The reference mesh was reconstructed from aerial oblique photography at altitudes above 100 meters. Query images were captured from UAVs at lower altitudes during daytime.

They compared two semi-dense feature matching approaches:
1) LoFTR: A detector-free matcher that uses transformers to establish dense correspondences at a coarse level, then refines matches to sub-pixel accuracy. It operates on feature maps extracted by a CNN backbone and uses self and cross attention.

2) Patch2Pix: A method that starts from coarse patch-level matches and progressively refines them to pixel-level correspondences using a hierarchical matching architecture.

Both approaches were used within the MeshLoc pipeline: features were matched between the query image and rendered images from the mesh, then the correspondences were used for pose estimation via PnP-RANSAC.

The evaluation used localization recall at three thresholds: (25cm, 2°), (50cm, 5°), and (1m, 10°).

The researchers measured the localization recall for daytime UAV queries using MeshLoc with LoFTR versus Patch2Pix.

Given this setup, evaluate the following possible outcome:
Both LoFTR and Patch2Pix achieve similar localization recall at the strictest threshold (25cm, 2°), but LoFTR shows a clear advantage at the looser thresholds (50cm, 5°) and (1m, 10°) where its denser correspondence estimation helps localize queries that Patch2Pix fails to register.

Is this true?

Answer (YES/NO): NO